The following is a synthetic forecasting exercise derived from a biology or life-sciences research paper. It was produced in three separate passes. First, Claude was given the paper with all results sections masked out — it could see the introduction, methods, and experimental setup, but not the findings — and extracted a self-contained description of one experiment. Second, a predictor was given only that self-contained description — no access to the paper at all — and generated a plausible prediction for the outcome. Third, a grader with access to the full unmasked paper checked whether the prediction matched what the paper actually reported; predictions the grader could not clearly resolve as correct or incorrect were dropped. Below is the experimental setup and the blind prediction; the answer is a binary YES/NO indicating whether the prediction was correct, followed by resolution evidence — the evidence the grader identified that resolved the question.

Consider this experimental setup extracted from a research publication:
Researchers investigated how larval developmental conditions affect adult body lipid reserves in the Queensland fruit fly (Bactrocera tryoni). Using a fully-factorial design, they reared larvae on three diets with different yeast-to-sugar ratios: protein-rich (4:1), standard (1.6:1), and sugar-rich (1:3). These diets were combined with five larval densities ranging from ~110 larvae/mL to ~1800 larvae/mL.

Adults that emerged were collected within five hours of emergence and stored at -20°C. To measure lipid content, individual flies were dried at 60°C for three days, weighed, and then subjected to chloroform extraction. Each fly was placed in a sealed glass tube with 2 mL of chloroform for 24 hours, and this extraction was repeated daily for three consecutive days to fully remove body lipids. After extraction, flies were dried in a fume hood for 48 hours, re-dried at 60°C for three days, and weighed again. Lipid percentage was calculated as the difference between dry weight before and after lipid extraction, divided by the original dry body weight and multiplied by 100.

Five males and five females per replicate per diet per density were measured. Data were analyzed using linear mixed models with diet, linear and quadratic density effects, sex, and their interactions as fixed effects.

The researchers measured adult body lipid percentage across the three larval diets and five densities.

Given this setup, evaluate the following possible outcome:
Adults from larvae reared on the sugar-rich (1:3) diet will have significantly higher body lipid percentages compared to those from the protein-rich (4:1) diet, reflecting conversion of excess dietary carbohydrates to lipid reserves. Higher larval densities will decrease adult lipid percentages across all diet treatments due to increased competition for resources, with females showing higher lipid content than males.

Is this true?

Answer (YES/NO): NO